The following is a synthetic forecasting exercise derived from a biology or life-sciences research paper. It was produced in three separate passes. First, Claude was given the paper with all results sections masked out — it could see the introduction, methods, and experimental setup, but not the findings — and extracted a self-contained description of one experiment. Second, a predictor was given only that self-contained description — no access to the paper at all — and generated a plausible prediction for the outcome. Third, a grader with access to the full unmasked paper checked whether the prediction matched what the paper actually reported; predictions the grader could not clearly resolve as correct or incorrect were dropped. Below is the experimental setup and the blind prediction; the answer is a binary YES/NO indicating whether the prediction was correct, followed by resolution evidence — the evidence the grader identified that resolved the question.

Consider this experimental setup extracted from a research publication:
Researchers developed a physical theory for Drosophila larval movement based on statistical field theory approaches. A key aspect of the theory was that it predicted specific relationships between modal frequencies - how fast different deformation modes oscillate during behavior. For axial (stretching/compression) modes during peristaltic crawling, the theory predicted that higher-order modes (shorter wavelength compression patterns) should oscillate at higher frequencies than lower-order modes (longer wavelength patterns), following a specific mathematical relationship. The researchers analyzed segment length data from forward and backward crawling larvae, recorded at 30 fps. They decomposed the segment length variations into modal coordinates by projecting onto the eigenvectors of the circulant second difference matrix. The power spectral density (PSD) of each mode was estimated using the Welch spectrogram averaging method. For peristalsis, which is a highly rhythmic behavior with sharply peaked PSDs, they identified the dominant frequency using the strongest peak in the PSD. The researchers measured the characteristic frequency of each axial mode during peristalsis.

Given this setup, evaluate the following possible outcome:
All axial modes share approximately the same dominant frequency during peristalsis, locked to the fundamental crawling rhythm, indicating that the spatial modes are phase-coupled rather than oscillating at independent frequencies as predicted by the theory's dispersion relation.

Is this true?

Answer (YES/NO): NO